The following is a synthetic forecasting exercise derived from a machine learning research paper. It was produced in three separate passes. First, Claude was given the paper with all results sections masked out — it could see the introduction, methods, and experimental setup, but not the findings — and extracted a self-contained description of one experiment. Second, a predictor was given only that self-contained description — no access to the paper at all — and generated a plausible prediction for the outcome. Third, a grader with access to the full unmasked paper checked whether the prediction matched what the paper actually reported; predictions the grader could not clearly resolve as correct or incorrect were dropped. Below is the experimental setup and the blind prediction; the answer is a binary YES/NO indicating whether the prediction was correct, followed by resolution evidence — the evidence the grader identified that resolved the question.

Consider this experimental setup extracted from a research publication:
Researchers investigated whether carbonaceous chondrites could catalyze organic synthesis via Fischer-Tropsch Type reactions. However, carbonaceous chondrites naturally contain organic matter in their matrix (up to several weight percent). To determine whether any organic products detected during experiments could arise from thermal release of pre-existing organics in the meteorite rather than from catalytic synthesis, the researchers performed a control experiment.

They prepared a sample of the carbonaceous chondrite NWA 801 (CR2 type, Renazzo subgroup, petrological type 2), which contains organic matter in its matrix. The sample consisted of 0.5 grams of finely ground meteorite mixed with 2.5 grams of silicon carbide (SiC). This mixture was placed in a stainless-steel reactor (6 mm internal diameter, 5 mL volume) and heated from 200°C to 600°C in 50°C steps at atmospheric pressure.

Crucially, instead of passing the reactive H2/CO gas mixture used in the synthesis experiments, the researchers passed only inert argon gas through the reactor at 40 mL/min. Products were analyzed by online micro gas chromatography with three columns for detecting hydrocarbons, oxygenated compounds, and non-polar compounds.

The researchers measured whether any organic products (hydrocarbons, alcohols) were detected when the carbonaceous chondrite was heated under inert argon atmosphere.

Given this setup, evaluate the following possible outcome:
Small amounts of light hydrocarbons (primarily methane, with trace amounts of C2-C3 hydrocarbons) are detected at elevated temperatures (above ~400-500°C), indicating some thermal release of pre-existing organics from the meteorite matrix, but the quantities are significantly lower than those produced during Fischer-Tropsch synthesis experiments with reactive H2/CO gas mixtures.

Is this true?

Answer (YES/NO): NO